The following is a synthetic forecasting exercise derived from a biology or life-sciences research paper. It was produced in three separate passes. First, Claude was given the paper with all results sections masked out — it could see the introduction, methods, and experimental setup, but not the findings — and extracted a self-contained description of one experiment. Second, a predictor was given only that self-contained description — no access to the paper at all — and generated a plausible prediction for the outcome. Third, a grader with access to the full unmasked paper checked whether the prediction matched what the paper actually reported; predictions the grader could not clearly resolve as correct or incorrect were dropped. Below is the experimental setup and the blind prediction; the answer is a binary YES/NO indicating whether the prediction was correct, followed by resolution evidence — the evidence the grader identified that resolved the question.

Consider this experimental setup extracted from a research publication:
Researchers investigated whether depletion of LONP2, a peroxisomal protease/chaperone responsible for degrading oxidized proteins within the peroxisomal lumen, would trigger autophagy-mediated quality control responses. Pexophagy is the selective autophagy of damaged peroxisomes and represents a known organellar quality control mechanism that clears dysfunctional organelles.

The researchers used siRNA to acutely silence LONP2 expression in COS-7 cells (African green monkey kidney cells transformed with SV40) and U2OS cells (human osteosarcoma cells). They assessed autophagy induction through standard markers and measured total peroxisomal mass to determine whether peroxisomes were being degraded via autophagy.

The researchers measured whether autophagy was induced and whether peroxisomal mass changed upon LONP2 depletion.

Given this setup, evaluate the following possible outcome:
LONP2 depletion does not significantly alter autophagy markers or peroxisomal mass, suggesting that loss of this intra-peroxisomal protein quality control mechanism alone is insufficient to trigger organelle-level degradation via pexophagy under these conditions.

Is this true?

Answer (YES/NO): YES